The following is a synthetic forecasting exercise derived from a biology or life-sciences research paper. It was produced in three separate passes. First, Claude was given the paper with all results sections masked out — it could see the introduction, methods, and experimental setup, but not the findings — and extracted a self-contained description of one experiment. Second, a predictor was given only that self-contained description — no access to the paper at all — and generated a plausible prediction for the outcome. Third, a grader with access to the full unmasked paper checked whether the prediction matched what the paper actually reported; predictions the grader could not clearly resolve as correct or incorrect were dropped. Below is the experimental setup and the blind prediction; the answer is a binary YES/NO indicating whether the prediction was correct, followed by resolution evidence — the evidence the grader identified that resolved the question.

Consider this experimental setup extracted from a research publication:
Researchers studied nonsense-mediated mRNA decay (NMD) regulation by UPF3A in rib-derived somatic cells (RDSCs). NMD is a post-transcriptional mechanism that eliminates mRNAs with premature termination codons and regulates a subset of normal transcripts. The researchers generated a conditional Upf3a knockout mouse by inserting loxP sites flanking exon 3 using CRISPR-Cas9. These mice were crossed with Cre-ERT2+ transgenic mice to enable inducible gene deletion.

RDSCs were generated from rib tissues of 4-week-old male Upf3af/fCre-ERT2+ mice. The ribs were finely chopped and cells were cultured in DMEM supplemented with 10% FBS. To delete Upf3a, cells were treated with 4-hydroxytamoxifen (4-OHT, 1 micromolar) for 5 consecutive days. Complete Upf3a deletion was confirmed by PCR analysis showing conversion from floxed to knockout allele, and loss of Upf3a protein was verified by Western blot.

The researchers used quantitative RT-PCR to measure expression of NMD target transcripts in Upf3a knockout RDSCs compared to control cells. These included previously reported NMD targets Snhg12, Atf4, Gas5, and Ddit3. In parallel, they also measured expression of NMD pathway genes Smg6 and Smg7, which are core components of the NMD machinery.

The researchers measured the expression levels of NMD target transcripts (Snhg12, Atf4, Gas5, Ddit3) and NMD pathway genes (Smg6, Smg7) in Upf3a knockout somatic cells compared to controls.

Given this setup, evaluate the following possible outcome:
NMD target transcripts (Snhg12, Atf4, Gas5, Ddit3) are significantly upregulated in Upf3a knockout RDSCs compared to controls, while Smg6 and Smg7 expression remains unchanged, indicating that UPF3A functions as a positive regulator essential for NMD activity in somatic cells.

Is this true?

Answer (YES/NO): NO